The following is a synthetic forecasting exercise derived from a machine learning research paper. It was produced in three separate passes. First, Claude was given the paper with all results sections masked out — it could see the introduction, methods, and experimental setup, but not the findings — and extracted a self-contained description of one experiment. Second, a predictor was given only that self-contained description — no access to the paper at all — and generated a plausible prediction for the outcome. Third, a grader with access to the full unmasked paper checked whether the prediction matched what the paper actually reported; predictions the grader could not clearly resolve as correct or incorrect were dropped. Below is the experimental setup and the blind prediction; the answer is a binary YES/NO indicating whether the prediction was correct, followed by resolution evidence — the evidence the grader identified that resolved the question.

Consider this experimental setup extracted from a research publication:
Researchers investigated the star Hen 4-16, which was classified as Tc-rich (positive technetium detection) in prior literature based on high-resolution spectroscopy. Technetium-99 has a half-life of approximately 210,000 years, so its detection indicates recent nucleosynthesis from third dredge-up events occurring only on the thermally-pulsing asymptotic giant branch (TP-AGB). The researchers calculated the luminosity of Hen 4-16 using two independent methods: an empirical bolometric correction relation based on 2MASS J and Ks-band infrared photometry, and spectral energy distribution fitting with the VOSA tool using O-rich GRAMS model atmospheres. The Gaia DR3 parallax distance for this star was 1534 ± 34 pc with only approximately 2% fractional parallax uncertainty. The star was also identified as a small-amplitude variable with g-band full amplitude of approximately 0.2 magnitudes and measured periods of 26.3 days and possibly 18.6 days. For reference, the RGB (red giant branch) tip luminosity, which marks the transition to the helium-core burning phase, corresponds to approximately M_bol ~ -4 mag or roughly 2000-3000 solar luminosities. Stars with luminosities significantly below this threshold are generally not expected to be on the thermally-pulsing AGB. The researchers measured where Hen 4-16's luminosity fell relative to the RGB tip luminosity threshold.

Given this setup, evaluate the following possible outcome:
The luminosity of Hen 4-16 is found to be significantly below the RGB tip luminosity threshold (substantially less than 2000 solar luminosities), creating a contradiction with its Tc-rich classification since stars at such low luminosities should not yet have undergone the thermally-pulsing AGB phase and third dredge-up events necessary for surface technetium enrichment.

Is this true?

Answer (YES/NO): YES